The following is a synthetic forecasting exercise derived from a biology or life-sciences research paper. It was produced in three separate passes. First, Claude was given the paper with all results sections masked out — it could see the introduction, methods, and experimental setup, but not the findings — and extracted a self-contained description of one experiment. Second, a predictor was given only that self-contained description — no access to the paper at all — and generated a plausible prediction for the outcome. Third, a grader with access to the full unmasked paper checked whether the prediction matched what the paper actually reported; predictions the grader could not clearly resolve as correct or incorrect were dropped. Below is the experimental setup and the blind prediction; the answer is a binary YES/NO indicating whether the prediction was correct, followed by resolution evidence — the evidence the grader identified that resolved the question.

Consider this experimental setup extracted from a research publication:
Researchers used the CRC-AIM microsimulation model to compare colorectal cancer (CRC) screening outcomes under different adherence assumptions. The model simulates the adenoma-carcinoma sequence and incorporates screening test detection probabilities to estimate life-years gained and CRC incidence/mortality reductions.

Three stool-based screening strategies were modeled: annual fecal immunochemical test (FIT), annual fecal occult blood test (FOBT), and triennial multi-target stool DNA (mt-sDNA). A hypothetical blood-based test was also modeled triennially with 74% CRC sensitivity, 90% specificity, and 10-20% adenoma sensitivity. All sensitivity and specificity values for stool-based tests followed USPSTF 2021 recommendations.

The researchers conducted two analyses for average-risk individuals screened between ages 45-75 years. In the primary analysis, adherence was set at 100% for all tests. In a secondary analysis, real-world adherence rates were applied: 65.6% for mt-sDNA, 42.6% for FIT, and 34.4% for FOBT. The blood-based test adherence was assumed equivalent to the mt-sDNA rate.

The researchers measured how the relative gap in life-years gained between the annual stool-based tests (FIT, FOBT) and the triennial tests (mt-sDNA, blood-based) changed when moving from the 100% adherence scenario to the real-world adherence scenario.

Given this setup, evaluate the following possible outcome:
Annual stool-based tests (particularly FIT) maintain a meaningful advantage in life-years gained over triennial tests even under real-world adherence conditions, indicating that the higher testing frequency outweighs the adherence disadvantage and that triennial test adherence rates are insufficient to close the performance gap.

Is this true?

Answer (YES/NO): NO